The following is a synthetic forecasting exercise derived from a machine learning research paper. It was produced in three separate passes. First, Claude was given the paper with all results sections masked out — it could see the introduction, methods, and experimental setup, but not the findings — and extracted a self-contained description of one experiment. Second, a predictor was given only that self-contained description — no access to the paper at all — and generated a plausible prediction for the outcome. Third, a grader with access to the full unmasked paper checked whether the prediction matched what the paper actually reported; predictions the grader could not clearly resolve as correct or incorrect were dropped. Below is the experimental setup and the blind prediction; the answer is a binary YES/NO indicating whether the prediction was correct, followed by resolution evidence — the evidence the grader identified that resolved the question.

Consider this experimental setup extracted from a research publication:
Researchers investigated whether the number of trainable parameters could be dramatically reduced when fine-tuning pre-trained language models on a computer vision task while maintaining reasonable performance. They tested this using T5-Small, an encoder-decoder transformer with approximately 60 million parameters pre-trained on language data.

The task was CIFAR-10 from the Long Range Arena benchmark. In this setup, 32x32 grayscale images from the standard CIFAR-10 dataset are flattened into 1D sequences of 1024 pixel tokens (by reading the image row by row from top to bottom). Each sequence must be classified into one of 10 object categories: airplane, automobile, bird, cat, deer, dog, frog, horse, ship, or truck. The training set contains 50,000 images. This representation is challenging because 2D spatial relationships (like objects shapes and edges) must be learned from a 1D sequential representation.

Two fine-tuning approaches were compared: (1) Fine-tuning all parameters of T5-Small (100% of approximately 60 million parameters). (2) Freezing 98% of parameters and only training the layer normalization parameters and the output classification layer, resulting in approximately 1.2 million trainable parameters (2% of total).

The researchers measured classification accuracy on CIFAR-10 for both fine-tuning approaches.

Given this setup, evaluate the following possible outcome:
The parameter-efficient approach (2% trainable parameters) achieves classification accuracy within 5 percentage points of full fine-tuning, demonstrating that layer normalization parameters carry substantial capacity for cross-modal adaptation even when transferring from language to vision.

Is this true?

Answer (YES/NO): NO